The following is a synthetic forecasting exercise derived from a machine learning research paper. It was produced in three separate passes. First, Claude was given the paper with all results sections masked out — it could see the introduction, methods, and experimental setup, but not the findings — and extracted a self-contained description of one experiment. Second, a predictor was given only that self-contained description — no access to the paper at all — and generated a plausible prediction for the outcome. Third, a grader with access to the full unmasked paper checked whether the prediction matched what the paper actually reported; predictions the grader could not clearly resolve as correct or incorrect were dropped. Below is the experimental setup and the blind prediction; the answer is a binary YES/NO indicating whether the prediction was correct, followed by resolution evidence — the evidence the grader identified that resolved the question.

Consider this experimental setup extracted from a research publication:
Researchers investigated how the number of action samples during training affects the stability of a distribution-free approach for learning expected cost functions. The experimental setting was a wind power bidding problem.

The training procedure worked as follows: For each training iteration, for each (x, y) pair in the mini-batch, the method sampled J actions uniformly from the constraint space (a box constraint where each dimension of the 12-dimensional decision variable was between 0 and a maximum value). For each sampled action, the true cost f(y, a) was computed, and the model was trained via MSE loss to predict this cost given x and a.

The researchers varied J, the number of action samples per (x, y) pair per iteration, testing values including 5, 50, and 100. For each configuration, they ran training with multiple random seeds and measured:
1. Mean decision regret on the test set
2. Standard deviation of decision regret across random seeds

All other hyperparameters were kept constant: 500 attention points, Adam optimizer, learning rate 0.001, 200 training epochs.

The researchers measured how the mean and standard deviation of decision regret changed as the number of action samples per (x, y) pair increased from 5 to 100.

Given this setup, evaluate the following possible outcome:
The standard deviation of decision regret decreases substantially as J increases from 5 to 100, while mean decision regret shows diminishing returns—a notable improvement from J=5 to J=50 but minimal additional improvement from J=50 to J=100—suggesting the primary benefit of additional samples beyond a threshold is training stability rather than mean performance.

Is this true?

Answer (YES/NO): NO